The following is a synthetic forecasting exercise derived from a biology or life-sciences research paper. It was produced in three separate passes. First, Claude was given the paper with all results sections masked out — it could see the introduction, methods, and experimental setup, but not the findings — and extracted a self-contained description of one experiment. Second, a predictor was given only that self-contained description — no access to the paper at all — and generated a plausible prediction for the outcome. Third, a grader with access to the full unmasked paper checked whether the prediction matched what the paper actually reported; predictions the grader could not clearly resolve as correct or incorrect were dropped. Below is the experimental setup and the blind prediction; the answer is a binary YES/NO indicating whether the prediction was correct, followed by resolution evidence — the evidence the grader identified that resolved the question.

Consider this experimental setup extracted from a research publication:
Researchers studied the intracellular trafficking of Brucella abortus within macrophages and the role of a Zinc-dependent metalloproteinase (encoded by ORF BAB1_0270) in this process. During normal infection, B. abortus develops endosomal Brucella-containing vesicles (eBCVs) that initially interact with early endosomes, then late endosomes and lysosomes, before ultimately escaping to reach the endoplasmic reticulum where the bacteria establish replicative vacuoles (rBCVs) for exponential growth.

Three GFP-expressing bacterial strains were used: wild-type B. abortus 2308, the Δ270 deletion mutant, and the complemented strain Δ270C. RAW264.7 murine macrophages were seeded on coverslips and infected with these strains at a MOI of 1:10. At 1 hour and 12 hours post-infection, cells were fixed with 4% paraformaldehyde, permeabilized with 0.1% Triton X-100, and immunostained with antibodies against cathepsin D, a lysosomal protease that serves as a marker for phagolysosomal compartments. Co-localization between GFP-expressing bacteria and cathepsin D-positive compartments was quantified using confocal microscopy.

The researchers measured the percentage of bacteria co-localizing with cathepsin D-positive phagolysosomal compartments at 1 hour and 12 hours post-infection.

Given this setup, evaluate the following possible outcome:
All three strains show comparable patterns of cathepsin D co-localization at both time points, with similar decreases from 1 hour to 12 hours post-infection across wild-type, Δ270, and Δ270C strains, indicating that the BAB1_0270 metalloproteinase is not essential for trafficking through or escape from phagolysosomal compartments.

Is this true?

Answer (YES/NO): NO